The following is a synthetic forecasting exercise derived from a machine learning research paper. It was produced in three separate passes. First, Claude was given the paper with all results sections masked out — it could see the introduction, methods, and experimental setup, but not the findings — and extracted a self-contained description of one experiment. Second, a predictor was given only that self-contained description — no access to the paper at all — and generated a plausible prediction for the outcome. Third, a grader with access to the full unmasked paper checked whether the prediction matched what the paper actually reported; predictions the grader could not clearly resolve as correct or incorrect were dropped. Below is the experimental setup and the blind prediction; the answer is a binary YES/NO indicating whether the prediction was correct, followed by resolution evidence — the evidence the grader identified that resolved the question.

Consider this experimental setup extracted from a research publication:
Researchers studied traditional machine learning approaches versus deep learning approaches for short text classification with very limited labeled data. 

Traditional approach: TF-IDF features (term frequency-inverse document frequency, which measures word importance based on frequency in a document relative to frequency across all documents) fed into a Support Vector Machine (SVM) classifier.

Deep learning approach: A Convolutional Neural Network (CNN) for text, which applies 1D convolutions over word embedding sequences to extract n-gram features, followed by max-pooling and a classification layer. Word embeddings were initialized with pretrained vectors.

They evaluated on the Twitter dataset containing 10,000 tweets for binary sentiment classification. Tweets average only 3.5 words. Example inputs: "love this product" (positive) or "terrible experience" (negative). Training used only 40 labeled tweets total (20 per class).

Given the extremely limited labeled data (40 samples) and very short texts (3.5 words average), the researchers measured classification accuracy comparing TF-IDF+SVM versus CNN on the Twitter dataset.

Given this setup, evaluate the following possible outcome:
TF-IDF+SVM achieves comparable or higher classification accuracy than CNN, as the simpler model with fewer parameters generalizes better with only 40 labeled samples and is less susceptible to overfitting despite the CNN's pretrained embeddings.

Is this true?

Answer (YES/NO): NO